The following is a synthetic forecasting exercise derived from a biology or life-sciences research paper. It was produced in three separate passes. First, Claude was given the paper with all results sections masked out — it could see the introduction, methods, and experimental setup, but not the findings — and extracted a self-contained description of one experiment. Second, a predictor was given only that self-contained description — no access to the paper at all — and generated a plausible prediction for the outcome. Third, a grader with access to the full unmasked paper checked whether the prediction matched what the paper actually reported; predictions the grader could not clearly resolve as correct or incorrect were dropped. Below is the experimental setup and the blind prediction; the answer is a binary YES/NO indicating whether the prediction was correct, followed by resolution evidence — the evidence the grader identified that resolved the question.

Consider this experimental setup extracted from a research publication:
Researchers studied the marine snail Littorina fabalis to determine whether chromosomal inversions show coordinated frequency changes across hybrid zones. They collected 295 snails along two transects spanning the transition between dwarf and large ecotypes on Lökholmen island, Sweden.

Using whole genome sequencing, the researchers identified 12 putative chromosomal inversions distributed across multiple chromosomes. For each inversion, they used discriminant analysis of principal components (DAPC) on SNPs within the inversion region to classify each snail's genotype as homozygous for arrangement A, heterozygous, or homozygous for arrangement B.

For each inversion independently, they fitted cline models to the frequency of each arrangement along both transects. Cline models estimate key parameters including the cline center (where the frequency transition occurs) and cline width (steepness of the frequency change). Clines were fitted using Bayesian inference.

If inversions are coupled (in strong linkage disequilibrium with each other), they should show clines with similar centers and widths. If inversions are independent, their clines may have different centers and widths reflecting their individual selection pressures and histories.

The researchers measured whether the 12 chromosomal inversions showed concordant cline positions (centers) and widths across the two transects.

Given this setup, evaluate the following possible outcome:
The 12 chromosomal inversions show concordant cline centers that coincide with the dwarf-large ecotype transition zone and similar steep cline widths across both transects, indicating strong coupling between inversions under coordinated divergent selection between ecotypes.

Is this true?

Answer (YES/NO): YES